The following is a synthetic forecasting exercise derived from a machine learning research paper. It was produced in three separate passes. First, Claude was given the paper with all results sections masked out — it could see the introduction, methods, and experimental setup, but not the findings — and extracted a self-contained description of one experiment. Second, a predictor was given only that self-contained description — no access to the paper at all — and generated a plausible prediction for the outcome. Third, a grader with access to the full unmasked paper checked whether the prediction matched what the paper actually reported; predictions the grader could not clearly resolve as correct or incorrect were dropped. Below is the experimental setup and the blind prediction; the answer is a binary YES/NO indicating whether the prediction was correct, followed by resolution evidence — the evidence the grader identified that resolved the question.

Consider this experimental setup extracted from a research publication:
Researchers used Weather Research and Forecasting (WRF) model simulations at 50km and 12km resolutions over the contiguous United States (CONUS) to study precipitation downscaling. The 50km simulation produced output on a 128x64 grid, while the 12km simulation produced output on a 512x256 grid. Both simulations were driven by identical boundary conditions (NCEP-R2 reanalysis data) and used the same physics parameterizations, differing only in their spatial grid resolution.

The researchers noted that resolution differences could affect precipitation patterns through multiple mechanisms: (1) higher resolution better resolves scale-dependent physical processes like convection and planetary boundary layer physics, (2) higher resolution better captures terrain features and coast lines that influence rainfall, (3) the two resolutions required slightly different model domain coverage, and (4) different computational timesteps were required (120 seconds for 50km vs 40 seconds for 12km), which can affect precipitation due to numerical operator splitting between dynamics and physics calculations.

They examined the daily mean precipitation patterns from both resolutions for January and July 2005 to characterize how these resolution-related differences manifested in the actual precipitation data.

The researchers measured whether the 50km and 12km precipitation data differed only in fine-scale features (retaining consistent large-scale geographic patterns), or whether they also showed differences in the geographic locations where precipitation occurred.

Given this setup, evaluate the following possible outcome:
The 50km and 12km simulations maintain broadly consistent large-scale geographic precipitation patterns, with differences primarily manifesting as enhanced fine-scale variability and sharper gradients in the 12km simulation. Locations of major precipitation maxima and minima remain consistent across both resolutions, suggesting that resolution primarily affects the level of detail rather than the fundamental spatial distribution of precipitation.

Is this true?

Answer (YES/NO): NO